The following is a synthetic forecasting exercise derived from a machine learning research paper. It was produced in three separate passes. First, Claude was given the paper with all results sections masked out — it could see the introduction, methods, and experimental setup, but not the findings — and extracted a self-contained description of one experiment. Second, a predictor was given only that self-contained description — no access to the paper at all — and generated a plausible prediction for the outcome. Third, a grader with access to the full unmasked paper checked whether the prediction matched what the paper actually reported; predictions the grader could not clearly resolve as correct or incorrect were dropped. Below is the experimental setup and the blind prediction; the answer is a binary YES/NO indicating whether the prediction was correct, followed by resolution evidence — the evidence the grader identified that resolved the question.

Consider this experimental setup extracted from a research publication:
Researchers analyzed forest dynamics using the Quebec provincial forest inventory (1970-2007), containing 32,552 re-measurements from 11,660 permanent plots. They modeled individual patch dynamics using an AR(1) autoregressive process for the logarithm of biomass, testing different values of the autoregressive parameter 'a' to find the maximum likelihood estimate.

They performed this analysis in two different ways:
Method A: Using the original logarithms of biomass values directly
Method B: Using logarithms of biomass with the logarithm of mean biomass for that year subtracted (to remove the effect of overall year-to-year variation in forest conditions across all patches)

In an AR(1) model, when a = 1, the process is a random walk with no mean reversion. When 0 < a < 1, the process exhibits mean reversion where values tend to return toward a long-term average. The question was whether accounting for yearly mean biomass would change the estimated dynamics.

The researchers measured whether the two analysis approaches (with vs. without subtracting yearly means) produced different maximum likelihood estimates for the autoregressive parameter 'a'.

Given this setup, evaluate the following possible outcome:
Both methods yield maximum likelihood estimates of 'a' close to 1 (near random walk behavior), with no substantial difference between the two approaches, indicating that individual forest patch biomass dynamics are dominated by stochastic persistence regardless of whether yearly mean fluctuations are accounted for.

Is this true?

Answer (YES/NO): YES